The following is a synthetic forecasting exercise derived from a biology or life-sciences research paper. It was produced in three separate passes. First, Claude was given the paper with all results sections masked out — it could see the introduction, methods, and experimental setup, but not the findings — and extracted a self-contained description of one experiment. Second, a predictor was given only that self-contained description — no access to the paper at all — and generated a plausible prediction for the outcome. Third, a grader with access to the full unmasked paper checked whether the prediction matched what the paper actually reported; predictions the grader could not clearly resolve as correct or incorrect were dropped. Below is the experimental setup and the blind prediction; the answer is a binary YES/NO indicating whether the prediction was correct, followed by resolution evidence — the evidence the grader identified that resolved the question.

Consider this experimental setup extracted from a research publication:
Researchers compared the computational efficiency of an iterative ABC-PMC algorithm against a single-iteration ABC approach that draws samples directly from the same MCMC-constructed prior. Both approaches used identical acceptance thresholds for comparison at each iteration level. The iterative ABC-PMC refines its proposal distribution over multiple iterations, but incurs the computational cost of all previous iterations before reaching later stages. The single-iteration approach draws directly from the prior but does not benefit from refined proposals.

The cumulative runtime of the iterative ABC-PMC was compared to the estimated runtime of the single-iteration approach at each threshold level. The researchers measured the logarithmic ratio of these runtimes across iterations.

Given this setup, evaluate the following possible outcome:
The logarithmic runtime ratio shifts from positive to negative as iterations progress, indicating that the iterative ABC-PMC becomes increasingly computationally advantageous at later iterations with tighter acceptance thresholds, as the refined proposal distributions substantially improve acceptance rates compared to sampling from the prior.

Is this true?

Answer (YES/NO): YES